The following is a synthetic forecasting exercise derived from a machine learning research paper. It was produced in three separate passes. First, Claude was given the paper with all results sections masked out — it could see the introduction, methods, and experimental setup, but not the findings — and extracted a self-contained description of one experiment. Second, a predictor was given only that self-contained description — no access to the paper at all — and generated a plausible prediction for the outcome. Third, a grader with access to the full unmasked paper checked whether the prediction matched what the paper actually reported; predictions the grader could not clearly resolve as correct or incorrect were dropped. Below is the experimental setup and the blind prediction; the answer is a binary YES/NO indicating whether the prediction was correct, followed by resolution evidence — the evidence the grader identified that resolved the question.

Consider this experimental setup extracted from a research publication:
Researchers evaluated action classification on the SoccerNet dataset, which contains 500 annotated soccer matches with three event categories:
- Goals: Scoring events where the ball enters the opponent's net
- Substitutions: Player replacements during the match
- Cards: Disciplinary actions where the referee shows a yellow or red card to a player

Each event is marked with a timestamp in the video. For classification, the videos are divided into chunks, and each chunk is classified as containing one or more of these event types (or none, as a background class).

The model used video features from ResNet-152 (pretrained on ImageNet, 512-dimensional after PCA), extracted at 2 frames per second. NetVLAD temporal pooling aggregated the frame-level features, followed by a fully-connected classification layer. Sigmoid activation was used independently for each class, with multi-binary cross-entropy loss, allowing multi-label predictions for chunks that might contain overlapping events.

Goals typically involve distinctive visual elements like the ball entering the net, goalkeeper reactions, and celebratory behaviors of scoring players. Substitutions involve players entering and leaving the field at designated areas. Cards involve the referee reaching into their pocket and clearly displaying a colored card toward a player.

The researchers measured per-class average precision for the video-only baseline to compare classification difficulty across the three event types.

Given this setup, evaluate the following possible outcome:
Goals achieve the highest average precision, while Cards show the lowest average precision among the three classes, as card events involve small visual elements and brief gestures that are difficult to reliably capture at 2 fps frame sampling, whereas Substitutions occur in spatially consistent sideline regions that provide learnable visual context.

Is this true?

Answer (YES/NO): NO